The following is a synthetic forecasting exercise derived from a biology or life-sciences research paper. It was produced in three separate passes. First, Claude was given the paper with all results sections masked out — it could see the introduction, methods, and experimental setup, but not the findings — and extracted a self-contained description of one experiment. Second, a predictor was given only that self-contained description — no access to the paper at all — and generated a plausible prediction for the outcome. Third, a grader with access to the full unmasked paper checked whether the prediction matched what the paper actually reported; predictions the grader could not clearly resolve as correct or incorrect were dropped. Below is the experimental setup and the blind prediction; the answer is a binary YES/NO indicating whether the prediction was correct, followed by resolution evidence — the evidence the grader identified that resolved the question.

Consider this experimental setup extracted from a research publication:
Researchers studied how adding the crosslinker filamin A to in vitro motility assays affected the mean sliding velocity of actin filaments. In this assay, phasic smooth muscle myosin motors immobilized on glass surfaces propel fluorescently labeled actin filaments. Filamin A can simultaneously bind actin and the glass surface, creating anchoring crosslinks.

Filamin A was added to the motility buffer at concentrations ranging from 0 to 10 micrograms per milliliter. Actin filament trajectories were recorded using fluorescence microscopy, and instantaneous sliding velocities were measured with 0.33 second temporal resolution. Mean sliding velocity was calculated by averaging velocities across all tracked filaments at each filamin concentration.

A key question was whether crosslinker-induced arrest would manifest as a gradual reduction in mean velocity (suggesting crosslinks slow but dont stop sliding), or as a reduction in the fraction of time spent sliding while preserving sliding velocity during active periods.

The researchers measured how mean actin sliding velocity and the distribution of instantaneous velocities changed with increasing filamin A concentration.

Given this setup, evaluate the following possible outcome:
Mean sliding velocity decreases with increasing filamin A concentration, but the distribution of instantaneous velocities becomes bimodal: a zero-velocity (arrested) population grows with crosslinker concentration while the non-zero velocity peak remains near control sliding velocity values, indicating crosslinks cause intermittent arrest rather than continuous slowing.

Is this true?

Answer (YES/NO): YES